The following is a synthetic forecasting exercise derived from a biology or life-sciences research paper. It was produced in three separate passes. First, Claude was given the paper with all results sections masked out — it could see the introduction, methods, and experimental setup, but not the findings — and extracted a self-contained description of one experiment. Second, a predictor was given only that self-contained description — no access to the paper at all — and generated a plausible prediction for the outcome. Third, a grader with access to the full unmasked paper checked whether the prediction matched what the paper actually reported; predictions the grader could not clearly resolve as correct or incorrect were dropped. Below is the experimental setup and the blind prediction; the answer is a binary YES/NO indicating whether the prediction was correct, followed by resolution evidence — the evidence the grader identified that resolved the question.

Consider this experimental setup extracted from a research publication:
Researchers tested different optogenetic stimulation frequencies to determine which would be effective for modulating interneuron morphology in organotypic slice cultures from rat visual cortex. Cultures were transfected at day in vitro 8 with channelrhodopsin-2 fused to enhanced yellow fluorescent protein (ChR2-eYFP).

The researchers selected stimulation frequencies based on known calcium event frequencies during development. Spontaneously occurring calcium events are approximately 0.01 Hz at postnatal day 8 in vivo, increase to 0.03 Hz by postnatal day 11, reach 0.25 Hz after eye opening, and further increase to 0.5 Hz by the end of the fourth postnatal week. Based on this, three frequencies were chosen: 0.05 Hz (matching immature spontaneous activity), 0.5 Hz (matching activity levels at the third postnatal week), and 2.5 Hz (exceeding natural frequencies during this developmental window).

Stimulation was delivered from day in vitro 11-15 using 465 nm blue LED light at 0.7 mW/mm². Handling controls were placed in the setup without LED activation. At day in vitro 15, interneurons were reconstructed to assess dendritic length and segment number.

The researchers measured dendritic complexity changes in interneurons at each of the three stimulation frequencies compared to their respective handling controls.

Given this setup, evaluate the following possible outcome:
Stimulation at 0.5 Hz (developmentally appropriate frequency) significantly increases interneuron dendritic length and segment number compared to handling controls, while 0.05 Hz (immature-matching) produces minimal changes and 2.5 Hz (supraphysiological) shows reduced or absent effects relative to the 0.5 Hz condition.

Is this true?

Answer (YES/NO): NO